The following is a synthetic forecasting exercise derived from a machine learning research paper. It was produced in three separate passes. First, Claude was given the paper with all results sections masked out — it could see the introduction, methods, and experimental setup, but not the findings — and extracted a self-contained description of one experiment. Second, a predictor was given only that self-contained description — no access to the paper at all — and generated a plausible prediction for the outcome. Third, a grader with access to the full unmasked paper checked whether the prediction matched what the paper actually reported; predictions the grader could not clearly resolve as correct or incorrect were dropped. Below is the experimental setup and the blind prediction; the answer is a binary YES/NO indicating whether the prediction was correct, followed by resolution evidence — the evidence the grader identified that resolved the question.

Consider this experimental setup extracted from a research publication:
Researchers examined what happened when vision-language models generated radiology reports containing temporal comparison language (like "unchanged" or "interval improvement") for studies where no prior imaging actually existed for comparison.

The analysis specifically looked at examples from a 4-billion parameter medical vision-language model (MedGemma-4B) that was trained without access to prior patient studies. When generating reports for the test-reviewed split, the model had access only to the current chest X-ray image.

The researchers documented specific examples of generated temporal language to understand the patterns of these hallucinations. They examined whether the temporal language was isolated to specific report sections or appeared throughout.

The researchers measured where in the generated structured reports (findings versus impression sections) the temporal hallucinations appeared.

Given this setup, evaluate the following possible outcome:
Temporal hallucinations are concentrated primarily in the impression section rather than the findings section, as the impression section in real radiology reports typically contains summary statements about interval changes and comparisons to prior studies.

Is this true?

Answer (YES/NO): YES